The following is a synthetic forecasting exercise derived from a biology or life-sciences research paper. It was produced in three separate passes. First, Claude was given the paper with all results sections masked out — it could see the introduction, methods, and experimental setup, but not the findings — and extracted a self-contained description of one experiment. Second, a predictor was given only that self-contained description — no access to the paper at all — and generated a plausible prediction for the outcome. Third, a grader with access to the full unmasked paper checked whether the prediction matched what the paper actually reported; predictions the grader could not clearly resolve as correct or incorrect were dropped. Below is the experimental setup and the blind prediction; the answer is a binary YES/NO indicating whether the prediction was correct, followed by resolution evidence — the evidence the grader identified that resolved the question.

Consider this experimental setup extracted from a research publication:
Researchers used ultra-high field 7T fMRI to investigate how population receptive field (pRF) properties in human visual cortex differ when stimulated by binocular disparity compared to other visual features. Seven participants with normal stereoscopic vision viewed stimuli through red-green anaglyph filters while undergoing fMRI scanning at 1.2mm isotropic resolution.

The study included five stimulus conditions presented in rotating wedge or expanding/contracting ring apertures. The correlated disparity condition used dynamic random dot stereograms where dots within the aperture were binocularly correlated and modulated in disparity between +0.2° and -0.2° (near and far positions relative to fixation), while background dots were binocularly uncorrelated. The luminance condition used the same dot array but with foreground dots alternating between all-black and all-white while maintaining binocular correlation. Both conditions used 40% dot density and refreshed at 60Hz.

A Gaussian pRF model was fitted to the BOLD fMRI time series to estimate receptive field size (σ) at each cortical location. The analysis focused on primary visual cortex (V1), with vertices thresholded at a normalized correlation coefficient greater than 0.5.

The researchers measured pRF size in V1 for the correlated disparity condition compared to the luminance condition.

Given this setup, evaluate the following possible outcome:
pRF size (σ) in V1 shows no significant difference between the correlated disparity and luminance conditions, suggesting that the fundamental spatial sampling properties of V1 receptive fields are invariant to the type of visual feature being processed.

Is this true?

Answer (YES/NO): NO